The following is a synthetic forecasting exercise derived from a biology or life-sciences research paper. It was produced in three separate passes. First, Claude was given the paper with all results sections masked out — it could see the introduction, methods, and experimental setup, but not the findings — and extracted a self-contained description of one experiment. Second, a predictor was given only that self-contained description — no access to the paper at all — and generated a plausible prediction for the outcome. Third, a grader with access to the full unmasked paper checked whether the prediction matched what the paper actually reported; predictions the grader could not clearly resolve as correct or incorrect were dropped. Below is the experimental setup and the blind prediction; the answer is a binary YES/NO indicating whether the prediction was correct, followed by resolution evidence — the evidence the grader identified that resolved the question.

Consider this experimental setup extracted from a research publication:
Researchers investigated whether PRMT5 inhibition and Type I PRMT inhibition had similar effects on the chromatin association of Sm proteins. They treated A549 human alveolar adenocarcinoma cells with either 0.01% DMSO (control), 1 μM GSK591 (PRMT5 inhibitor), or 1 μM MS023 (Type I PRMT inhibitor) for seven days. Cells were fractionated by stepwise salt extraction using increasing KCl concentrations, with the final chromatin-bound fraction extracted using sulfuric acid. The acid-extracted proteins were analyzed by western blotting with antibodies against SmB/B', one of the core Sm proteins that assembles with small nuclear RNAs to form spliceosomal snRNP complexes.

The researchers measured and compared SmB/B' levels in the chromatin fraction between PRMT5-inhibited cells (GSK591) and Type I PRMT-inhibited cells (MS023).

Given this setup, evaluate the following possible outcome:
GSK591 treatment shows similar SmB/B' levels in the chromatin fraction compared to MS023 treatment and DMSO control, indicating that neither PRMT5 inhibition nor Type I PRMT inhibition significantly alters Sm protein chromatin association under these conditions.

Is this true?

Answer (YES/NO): NO